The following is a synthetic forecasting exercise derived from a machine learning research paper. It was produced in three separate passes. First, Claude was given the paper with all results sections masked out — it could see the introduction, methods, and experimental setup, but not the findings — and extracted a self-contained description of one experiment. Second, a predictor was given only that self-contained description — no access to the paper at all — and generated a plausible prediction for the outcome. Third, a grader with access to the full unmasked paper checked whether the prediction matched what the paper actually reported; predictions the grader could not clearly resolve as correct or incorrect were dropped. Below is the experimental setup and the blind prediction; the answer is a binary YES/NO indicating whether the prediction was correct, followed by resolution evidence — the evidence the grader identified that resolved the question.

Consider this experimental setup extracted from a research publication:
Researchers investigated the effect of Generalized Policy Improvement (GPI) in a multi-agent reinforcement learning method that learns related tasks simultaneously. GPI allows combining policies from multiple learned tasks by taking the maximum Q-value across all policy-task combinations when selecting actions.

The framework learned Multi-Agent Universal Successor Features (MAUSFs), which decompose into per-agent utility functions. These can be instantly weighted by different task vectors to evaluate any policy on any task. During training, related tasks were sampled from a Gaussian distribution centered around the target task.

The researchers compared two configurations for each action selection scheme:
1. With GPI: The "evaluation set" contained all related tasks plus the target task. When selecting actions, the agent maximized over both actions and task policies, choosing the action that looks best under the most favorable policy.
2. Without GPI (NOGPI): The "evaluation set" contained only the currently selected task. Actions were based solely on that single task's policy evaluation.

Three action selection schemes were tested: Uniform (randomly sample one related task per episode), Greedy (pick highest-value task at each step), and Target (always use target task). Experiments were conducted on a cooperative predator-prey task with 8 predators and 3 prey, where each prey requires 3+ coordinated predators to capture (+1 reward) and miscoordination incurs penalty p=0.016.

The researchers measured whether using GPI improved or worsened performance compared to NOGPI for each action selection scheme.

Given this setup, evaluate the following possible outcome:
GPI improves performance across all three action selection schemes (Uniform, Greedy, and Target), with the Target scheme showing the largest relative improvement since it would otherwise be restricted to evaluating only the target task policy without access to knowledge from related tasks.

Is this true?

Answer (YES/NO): NO